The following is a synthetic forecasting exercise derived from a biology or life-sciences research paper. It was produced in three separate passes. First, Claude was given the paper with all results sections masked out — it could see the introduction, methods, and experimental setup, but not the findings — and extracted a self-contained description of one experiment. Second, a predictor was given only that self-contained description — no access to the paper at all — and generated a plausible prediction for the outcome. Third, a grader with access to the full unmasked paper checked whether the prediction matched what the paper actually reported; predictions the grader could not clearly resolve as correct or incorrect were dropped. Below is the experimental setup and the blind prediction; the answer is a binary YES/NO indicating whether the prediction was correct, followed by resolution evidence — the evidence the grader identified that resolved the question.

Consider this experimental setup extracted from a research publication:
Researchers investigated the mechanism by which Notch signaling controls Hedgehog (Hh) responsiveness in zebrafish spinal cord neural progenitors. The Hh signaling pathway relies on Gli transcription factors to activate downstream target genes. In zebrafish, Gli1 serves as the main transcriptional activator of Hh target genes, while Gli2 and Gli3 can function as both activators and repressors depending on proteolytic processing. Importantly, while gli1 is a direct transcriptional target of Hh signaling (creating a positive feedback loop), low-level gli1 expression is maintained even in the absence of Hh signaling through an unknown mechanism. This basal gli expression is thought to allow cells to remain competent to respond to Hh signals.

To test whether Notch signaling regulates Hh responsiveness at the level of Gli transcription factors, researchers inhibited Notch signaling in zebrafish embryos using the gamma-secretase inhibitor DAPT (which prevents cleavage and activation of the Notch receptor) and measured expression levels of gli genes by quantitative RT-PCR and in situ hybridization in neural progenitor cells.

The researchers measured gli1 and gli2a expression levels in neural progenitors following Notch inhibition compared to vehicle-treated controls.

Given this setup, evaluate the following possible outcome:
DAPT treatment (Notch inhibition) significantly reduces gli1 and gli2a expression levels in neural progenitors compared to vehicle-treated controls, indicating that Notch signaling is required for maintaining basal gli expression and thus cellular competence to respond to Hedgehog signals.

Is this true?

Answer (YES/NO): YES